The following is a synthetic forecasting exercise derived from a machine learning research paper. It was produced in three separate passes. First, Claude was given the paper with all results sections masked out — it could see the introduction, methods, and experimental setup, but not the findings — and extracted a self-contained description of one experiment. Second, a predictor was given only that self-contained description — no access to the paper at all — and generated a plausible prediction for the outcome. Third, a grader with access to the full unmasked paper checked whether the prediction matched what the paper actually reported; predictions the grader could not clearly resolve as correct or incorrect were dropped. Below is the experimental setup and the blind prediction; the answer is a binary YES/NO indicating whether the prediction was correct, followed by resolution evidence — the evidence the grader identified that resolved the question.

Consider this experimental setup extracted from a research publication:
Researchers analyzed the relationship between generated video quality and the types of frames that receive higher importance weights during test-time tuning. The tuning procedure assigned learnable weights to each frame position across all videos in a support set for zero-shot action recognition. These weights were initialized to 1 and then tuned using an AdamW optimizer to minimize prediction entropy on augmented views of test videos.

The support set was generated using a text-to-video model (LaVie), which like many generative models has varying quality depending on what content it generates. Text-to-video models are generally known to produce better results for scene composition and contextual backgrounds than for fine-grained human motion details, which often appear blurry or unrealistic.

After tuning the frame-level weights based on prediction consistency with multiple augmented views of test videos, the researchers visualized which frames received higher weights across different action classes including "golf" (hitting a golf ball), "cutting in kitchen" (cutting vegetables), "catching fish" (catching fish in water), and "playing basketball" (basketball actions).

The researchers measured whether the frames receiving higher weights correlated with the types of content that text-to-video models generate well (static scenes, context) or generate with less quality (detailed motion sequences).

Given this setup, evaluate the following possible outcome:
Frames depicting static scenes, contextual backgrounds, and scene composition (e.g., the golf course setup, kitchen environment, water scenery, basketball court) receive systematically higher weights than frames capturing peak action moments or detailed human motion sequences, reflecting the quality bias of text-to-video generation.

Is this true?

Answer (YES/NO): NO